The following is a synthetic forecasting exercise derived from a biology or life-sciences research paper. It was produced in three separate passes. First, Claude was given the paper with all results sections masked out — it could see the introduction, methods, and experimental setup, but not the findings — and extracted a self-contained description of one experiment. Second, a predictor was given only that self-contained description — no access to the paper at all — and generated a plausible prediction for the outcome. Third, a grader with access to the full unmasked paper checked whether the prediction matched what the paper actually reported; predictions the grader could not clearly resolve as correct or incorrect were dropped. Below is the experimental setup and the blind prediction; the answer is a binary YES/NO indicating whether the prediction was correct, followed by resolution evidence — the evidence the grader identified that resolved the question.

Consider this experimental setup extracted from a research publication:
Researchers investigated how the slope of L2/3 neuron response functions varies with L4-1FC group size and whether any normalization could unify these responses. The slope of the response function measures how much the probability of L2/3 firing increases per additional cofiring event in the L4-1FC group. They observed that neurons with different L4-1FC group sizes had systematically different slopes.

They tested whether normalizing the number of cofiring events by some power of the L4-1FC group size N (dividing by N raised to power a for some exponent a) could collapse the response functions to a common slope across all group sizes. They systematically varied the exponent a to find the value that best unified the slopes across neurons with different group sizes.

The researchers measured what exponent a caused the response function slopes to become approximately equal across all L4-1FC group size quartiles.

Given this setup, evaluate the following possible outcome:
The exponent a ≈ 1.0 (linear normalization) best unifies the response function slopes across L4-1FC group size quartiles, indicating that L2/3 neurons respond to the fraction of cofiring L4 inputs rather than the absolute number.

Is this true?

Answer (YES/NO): NO